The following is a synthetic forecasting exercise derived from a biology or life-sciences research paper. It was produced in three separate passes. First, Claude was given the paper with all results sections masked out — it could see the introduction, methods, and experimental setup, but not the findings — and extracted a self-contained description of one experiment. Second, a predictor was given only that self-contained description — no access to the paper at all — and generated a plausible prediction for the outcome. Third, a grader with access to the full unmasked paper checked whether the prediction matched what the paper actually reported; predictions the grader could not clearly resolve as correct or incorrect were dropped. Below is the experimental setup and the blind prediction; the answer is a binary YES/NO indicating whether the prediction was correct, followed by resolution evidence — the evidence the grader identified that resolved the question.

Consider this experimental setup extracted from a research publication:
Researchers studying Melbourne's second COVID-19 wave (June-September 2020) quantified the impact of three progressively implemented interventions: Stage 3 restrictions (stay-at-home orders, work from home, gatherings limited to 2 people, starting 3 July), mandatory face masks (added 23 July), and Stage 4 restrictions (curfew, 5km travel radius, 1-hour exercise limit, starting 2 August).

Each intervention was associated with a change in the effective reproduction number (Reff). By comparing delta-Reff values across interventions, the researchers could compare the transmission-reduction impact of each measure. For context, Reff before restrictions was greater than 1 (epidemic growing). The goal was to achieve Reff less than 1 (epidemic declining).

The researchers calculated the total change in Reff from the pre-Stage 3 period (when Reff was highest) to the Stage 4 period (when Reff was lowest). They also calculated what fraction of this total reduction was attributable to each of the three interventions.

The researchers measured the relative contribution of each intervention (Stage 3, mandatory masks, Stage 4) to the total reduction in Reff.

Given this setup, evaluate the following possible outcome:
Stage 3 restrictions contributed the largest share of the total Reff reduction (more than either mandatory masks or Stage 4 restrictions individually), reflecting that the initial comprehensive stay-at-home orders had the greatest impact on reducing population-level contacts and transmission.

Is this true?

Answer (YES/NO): NO